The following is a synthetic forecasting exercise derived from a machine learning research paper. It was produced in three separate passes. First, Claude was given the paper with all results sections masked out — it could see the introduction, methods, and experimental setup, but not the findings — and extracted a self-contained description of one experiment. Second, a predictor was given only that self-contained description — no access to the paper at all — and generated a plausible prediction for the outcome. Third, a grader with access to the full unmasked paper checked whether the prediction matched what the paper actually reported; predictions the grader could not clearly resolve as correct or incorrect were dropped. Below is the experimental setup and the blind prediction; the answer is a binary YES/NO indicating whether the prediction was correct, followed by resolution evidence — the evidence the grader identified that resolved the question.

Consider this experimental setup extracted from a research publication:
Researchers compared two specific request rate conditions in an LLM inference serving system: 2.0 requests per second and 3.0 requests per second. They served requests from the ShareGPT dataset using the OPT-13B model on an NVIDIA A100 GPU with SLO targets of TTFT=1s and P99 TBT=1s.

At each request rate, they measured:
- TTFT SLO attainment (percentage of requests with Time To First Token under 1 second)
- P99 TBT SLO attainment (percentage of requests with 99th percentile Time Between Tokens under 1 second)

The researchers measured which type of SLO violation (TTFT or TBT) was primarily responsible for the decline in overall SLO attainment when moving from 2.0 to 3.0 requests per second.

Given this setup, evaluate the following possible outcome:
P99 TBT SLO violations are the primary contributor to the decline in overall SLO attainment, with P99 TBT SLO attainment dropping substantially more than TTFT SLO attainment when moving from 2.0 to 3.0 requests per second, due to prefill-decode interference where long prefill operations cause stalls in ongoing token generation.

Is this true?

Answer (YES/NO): NO